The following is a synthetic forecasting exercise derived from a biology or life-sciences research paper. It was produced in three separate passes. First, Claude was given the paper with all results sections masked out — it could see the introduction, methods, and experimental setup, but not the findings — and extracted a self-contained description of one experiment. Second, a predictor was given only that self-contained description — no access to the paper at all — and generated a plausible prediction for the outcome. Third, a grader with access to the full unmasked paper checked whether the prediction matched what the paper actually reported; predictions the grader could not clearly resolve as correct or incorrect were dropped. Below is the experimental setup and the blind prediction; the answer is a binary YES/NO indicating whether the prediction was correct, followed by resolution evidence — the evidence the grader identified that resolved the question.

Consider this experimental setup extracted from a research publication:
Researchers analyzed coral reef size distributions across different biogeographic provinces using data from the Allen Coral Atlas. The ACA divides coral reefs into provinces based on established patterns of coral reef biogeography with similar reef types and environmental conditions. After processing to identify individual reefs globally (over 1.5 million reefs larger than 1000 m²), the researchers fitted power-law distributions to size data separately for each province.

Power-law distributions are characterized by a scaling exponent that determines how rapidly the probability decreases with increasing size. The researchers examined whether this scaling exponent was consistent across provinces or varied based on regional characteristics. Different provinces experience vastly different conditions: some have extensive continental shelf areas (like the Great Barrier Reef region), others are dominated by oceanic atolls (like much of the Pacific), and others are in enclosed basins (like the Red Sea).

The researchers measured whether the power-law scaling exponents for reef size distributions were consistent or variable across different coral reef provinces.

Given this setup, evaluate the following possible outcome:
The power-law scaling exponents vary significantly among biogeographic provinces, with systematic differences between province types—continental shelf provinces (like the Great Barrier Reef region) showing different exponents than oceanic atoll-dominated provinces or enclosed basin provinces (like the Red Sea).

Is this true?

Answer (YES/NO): NO